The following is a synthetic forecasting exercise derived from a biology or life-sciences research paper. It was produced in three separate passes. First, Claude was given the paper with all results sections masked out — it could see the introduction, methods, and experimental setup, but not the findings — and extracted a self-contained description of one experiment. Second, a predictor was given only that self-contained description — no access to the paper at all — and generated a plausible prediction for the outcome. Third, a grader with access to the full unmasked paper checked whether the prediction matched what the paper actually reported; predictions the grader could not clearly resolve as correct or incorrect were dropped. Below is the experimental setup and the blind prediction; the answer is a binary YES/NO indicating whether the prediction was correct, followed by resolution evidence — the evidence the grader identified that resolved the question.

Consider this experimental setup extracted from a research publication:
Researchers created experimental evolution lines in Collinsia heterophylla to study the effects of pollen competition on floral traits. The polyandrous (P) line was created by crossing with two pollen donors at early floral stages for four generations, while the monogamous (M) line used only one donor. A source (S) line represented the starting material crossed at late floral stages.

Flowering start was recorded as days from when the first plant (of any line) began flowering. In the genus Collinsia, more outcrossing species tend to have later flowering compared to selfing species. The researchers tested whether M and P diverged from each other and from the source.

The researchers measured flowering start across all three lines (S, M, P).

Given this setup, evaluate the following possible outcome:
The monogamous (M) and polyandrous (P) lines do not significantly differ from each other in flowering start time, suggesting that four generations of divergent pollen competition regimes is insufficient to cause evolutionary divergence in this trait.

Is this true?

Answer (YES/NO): NO